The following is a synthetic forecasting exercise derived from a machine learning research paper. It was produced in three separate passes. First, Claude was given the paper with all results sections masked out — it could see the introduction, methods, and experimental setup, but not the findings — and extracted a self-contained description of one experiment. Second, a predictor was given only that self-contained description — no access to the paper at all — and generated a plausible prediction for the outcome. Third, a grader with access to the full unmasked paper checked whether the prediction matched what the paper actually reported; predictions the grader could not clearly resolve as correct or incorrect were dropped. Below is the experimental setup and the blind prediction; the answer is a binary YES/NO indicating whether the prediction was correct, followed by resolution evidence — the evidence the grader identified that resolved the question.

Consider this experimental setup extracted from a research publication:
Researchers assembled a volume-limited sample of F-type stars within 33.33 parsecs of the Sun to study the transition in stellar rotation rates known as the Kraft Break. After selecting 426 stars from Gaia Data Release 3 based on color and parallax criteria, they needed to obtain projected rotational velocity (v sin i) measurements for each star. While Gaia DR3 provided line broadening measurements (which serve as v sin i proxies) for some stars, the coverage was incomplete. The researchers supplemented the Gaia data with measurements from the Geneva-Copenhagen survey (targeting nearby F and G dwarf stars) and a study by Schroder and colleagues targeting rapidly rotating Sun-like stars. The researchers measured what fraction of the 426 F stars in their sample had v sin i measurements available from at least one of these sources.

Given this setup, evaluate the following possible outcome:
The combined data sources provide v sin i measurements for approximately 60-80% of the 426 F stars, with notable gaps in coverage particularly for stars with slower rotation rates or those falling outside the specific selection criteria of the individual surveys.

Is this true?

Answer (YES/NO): NO